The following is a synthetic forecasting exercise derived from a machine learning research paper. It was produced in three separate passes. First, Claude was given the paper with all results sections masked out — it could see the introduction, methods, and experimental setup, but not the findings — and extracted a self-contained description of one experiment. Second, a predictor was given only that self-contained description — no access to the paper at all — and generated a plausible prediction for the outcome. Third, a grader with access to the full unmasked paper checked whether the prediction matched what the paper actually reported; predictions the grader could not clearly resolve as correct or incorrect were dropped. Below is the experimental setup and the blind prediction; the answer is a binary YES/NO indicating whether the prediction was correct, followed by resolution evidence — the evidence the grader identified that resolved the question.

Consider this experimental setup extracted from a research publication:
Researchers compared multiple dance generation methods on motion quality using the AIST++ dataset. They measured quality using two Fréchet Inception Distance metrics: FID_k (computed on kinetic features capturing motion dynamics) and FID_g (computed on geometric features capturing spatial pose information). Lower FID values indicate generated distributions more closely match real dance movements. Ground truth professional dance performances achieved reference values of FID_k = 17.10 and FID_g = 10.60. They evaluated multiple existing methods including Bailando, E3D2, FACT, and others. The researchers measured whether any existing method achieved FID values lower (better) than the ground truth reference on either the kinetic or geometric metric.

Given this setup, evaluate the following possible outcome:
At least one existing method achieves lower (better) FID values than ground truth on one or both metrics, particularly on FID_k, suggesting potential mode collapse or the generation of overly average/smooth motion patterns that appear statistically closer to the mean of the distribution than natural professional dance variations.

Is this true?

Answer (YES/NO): NO